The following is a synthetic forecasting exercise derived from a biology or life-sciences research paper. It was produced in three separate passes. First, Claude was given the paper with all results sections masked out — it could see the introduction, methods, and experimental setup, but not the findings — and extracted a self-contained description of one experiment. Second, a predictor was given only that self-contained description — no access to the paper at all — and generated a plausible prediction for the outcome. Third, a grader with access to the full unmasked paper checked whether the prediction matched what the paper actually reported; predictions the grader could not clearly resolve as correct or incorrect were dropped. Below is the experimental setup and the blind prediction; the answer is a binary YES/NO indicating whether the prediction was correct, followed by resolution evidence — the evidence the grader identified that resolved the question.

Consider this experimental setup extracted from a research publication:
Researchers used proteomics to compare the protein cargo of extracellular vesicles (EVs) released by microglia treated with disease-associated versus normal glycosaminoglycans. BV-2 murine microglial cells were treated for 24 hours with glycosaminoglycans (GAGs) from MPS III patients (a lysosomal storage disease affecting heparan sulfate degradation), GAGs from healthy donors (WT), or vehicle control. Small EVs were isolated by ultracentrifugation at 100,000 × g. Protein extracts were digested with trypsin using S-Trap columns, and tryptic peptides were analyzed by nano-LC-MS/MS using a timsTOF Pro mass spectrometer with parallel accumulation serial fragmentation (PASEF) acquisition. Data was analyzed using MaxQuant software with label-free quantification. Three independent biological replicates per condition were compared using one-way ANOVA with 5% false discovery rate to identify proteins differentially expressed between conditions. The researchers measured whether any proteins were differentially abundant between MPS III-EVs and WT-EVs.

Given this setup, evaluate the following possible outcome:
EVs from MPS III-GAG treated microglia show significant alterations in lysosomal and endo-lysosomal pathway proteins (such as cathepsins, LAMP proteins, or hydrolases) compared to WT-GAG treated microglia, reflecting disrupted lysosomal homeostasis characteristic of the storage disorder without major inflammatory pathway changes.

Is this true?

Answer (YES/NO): NO